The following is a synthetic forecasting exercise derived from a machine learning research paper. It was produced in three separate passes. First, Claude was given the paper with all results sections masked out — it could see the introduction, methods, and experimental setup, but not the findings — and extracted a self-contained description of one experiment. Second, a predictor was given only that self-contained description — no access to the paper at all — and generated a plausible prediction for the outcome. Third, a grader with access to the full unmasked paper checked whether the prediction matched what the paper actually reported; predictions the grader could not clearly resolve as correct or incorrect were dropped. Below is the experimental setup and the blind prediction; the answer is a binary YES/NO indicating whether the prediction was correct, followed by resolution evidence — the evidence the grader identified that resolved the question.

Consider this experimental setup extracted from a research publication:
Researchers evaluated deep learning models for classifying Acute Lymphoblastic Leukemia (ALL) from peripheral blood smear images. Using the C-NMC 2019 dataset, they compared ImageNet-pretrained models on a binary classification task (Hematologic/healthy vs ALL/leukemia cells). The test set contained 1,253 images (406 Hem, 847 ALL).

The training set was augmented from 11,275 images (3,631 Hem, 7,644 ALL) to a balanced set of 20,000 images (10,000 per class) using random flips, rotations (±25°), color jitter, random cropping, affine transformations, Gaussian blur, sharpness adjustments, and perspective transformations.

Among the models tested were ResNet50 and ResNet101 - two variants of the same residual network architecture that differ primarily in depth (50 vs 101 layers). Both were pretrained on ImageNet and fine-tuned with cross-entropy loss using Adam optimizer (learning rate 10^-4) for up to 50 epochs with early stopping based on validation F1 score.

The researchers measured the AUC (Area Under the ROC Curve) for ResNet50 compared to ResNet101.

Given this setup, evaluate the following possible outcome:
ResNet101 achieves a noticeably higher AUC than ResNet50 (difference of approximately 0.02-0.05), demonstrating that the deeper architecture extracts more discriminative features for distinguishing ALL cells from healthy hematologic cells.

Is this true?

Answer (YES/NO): NO